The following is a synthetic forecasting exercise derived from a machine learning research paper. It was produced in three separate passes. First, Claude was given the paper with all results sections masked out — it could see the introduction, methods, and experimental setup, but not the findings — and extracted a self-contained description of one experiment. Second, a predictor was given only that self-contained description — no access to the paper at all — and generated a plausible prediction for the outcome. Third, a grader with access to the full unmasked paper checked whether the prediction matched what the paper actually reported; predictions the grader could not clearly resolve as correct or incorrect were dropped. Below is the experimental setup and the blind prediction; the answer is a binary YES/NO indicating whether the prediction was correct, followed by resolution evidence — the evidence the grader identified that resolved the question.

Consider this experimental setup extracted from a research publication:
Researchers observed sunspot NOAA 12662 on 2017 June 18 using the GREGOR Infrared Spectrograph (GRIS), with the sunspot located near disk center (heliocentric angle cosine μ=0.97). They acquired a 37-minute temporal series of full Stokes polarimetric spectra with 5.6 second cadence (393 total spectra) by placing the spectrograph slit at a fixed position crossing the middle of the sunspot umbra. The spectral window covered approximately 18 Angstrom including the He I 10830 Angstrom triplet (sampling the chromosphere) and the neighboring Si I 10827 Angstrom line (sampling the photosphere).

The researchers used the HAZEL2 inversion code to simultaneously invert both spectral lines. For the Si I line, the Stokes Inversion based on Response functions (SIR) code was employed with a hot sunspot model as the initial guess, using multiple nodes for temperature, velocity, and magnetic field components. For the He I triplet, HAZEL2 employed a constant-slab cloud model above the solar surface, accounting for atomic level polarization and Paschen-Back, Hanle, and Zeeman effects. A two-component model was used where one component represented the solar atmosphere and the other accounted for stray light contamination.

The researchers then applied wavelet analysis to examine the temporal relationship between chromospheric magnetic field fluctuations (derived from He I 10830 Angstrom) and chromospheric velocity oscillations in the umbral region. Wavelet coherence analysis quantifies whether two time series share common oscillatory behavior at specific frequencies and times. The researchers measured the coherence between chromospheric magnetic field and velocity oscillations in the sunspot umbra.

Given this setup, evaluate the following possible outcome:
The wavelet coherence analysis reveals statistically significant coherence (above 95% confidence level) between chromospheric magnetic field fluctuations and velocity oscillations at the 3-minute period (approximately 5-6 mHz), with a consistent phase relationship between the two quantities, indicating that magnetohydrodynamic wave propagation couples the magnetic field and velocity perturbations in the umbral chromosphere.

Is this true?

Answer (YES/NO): NO